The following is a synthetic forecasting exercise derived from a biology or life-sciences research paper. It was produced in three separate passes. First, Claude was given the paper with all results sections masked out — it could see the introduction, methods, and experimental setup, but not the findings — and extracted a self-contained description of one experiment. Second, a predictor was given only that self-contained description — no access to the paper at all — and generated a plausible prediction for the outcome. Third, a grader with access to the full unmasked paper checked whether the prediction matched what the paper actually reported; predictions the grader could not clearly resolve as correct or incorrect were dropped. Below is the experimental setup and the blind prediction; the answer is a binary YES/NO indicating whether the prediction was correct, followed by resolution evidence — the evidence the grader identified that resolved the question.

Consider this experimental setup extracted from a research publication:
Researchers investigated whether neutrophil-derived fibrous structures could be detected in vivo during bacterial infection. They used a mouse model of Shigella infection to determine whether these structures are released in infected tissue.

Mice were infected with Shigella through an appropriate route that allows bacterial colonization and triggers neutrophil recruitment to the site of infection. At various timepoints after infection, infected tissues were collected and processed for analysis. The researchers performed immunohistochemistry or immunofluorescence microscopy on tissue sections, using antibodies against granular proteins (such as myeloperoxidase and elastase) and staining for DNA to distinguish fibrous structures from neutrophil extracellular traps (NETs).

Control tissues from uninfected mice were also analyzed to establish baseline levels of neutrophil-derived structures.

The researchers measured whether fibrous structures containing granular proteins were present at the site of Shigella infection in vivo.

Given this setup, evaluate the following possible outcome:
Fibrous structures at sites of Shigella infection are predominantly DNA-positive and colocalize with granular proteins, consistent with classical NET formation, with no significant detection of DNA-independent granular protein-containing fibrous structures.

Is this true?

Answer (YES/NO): NO